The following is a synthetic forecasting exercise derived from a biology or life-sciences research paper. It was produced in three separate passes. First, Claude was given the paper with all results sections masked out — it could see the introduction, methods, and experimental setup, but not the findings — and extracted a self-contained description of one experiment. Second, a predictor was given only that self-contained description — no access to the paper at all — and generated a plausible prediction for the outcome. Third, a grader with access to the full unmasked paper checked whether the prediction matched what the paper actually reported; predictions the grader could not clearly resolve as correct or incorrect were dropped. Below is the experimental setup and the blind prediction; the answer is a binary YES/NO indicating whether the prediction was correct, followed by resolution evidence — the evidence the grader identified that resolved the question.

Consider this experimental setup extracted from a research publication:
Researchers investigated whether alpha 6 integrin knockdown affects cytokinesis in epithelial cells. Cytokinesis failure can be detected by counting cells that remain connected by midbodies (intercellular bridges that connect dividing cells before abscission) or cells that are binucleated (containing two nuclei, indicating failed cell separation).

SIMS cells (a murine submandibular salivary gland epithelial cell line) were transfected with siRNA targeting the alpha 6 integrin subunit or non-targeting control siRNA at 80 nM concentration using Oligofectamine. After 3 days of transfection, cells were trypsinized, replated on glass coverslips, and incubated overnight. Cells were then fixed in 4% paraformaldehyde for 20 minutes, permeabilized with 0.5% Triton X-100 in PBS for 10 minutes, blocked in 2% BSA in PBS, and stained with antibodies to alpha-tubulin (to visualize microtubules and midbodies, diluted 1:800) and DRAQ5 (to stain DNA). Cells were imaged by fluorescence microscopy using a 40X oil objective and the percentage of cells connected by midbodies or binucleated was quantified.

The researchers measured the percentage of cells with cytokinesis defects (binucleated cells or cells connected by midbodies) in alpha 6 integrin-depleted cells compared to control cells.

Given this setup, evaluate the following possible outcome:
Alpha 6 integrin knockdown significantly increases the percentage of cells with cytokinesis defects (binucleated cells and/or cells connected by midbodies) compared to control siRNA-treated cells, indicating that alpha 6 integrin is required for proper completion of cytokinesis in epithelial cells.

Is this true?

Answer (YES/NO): YES